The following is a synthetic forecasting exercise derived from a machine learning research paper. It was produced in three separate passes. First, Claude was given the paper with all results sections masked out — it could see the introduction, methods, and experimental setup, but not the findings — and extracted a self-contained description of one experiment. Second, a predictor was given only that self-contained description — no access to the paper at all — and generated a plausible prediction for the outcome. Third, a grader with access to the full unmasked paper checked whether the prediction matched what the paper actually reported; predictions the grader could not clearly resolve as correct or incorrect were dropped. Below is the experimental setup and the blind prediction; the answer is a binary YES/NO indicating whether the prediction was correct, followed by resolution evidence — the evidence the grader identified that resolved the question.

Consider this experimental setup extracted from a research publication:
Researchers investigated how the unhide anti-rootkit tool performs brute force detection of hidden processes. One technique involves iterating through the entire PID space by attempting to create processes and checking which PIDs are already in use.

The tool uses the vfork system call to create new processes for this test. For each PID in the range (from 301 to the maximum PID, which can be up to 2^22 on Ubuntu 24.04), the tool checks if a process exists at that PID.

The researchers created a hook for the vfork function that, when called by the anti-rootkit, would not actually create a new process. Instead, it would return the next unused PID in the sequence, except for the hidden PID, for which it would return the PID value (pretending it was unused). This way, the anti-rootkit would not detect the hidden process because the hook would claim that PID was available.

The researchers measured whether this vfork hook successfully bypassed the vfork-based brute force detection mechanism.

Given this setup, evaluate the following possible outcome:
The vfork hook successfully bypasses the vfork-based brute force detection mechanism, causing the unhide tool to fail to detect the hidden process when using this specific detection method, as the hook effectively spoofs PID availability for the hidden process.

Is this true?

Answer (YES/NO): YES